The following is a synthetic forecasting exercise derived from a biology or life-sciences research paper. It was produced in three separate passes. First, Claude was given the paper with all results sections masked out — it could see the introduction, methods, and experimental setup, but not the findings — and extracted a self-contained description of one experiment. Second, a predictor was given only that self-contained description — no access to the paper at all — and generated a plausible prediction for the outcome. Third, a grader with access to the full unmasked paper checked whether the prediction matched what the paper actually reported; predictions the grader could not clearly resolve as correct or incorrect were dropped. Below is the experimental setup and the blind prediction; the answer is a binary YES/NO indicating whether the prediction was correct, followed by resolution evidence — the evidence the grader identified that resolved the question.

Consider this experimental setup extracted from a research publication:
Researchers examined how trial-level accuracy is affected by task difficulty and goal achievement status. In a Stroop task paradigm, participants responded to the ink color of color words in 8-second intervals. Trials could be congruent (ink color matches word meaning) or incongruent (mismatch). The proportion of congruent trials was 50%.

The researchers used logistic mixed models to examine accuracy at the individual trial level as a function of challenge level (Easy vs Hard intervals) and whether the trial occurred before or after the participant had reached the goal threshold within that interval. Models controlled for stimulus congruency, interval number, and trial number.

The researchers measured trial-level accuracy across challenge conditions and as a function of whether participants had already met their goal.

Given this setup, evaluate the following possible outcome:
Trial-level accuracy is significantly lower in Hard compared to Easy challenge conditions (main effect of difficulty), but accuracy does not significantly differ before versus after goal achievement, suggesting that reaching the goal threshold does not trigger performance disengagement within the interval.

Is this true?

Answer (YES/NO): NO